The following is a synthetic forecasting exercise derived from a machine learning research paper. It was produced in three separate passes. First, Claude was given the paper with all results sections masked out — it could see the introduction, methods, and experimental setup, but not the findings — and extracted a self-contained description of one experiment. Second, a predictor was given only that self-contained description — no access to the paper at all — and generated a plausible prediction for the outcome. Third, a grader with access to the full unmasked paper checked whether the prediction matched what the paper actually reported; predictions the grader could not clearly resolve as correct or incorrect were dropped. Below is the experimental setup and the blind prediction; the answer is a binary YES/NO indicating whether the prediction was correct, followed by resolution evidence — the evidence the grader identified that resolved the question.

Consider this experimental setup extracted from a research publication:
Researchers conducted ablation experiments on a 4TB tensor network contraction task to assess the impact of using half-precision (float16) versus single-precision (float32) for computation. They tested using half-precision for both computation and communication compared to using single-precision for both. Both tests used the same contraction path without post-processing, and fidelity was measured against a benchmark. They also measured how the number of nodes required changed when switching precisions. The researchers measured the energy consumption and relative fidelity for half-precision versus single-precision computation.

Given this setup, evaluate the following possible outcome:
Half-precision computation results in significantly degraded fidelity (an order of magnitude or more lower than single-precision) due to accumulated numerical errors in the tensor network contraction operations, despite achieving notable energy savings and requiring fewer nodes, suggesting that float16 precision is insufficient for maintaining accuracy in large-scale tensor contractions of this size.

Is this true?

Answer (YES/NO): NO